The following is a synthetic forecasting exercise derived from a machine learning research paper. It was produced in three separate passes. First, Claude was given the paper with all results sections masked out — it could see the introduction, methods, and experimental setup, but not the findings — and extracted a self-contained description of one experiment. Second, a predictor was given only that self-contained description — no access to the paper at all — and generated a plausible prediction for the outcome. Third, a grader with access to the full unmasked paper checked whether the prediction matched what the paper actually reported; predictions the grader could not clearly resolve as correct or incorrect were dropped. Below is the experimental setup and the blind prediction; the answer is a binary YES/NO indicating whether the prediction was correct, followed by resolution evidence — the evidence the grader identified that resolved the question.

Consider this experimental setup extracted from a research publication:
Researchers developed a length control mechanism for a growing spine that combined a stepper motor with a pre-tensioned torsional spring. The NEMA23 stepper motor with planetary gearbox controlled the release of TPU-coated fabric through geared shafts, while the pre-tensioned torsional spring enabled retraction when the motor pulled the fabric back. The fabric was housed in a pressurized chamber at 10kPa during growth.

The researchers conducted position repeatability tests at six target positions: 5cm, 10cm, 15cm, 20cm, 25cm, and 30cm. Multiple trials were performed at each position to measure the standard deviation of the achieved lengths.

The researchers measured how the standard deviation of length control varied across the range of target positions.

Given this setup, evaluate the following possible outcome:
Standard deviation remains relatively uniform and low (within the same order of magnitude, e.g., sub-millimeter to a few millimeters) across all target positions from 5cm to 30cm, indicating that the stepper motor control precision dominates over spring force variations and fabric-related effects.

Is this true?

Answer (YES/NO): YES